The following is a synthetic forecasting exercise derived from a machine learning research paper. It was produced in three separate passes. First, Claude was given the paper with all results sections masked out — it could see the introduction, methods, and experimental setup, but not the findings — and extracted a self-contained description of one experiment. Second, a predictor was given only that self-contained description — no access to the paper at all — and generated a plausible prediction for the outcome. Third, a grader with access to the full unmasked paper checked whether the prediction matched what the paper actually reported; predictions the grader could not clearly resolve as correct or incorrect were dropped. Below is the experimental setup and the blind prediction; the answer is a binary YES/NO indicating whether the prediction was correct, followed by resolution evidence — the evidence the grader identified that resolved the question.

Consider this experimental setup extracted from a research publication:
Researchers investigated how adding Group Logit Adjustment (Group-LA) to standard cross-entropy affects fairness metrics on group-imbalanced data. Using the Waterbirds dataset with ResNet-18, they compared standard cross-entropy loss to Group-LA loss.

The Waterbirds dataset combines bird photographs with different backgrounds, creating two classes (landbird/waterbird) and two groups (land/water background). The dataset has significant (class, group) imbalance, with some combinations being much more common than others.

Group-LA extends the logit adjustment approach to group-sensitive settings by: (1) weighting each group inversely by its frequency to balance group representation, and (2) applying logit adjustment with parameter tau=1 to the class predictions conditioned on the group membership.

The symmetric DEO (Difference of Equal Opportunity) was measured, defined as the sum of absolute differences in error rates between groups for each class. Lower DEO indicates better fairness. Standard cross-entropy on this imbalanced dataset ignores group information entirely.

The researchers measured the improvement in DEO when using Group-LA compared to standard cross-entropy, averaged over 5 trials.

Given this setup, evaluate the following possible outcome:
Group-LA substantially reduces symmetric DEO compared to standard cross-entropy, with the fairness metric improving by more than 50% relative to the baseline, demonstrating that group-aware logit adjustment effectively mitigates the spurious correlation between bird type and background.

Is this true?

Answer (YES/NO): NO